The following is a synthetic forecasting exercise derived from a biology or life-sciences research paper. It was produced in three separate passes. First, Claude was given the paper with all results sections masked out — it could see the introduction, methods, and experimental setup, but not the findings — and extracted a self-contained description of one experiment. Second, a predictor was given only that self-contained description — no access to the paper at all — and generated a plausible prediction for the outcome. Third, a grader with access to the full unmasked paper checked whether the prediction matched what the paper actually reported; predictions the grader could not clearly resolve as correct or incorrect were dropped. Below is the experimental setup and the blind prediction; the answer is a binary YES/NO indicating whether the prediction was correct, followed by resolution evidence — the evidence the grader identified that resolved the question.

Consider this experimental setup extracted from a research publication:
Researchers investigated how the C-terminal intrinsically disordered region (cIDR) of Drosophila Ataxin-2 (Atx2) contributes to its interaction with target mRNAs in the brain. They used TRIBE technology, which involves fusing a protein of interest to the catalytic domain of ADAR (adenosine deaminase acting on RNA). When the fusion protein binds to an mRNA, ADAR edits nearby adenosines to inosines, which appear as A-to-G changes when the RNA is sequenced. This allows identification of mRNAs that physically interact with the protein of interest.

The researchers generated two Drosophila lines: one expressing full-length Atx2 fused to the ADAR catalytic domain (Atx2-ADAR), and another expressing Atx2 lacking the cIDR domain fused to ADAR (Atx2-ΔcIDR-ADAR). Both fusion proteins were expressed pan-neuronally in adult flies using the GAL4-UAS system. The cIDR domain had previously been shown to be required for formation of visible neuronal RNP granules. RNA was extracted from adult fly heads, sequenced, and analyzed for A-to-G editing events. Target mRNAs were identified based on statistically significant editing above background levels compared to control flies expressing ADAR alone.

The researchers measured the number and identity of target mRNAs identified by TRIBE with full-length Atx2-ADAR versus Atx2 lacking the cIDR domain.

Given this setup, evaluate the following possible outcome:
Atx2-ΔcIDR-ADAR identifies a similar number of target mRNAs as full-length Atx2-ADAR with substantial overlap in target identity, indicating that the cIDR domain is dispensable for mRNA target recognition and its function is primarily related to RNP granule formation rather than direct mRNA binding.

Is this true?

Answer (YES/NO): NO